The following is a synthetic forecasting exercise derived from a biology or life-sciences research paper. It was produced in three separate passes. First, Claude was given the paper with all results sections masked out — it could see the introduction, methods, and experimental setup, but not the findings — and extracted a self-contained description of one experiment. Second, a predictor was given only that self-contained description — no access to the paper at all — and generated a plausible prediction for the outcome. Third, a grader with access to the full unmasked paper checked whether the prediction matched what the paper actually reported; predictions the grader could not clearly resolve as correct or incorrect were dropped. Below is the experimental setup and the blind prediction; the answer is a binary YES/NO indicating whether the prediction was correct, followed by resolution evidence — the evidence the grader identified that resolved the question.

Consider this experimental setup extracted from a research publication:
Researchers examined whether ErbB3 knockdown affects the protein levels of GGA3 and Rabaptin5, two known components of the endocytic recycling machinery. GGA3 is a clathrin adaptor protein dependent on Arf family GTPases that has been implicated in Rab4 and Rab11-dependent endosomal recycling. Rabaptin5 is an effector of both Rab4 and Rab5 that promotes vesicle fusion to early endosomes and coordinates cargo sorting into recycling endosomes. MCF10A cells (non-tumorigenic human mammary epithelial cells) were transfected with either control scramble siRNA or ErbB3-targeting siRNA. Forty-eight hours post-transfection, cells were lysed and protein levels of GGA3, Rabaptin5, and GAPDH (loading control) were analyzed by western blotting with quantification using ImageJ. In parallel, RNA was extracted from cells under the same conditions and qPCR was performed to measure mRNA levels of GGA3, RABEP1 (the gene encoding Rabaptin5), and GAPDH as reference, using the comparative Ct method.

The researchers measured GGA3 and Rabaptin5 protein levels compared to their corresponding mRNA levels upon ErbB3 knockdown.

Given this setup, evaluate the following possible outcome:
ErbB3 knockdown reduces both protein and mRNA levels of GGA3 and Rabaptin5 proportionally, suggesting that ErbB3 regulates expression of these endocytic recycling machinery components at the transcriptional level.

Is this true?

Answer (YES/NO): NO